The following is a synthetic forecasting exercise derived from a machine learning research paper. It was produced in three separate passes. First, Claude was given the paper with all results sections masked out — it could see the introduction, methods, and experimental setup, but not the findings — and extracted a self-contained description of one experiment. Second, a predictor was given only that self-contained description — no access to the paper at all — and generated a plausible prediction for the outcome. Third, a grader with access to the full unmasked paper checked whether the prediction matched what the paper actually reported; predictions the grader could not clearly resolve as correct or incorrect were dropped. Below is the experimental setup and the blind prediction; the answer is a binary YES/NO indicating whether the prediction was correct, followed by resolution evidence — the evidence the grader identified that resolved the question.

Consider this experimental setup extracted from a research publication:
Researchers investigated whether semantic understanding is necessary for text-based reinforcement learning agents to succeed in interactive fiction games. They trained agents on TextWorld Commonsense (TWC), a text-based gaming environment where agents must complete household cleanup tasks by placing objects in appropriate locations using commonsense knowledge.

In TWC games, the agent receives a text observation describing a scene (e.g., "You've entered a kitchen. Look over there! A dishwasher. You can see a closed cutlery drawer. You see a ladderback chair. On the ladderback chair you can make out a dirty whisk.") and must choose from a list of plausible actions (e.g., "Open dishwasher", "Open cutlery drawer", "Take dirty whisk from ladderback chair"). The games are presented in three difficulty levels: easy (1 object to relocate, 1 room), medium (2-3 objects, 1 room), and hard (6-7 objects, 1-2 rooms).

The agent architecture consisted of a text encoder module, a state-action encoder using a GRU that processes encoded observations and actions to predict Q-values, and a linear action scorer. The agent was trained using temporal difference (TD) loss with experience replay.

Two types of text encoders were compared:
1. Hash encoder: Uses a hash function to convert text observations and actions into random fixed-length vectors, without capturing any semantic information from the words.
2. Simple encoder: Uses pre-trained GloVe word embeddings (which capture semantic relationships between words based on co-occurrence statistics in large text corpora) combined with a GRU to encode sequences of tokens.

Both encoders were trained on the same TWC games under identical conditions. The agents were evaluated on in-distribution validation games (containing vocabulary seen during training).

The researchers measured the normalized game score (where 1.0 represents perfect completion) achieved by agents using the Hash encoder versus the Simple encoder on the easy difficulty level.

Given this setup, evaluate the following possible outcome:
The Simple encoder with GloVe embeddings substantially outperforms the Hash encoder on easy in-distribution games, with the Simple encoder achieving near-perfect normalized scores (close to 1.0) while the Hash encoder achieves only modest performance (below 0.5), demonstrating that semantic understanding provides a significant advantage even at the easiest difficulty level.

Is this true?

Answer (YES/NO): NO